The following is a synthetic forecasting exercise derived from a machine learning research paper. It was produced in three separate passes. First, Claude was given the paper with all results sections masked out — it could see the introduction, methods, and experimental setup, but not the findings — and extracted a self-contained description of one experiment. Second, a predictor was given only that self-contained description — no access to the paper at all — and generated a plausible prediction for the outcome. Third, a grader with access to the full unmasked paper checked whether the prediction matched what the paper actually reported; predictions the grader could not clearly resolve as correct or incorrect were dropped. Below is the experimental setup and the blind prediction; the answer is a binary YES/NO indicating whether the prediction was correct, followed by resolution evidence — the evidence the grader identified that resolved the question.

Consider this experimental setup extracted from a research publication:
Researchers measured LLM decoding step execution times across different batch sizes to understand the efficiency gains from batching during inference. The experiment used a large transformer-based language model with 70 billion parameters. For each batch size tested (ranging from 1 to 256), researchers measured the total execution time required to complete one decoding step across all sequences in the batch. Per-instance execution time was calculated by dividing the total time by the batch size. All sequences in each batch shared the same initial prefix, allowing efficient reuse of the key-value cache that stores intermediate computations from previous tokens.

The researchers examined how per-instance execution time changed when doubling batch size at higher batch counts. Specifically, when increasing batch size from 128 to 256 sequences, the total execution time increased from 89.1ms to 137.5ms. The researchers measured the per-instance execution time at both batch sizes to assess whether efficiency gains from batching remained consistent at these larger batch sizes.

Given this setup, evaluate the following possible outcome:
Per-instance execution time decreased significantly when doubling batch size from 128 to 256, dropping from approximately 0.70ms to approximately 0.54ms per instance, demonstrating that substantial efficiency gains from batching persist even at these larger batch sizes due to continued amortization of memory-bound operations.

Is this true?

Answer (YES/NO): YES